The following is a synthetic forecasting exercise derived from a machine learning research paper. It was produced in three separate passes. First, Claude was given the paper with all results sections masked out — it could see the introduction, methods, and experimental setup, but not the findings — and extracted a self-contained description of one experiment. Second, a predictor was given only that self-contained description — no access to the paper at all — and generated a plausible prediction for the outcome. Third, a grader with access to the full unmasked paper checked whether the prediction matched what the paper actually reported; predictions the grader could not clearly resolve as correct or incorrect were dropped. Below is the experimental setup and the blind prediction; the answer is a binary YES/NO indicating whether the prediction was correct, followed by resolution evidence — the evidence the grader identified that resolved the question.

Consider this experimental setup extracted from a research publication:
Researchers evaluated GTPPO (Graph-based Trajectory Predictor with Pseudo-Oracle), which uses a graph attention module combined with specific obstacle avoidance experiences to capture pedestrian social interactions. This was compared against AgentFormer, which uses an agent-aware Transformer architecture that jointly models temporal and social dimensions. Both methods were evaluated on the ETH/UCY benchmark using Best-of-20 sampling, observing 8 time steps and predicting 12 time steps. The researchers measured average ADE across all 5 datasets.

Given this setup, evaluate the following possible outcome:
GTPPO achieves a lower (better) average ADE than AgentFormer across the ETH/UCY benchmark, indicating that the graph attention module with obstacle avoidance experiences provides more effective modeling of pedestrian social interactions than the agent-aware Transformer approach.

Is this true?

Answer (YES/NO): NO